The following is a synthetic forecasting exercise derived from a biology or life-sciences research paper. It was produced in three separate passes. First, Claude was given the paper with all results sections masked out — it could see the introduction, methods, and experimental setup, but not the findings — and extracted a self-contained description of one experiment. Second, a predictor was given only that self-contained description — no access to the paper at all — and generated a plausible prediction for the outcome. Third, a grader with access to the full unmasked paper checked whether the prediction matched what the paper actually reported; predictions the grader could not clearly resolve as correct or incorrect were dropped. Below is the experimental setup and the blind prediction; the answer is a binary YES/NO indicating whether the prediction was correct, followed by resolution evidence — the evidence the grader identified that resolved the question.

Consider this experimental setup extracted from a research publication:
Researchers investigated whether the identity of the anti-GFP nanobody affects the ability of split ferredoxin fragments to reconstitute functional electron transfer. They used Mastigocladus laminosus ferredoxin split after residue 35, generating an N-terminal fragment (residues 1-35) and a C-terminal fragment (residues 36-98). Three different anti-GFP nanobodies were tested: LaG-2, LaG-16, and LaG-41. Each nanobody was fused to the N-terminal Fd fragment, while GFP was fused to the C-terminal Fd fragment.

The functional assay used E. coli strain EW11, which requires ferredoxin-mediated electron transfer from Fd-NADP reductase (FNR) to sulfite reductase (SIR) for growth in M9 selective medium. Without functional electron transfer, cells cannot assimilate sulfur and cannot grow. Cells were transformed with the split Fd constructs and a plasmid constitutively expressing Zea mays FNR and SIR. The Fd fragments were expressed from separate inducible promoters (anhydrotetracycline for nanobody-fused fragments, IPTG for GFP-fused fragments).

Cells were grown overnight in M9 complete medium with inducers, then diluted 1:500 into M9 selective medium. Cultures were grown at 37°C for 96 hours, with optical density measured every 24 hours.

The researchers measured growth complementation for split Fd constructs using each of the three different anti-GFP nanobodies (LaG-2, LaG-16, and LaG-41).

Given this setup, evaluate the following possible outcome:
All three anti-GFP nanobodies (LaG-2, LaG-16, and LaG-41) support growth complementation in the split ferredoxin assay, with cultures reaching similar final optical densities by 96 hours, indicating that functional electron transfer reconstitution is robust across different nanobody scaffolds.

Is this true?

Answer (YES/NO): NO